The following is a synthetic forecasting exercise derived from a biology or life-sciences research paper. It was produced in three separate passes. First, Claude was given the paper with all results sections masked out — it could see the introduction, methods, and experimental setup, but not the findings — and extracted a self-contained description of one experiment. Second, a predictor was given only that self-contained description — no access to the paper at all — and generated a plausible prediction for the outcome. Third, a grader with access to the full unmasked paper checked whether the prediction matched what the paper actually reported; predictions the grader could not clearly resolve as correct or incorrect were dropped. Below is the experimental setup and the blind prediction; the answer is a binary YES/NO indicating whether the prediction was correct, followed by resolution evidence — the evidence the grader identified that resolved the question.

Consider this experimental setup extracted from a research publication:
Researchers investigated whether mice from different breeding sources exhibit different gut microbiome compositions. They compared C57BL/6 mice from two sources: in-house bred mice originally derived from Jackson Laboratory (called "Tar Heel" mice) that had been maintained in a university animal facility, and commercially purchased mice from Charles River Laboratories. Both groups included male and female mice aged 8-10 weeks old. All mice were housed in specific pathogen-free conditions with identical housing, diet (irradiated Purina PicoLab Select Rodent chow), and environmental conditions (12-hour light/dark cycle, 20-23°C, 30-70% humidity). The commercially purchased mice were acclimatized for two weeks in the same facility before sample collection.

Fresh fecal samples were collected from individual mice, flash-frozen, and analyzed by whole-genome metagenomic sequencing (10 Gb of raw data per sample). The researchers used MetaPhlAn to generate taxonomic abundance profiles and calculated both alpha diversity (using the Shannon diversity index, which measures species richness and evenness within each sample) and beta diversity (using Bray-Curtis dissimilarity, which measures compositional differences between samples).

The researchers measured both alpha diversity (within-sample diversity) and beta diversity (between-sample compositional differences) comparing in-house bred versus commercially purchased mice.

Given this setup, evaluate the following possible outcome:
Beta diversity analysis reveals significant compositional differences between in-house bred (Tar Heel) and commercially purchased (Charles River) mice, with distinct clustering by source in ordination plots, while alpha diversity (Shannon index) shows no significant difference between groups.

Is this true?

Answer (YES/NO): YES